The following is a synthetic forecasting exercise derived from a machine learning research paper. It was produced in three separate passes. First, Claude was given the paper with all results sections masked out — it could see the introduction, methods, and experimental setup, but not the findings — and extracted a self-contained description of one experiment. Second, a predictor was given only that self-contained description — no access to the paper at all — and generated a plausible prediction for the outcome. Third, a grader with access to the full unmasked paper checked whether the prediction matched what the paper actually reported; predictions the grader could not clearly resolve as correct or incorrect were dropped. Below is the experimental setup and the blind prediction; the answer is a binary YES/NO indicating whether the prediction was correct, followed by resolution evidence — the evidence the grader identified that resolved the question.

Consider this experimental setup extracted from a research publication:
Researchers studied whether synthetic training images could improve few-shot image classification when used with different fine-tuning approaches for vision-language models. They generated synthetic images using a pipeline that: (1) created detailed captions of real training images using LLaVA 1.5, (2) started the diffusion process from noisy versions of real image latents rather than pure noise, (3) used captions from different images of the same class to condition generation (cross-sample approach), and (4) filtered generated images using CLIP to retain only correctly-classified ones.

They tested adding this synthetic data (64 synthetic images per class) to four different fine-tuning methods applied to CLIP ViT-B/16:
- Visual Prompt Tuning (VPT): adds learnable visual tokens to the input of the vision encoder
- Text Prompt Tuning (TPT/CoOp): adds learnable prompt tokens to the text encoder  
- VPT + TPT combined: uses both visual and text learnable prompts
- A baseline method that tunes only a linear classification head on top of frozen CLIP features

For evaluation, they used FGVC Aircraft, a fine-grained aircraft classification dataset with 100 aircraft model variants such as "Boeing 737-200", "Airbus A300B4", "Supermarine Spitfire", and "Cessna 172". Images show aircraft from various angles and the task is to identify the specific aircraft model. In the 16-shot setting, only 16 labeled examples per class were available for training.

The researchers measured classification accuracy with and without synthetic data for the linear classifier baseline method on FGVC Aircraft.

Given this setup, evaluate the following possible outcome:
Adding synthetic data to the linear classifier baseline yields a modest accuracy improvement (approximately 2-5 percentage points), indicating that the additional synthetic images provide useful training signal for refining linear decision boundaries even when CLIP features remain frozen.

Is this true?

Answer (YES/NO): NO